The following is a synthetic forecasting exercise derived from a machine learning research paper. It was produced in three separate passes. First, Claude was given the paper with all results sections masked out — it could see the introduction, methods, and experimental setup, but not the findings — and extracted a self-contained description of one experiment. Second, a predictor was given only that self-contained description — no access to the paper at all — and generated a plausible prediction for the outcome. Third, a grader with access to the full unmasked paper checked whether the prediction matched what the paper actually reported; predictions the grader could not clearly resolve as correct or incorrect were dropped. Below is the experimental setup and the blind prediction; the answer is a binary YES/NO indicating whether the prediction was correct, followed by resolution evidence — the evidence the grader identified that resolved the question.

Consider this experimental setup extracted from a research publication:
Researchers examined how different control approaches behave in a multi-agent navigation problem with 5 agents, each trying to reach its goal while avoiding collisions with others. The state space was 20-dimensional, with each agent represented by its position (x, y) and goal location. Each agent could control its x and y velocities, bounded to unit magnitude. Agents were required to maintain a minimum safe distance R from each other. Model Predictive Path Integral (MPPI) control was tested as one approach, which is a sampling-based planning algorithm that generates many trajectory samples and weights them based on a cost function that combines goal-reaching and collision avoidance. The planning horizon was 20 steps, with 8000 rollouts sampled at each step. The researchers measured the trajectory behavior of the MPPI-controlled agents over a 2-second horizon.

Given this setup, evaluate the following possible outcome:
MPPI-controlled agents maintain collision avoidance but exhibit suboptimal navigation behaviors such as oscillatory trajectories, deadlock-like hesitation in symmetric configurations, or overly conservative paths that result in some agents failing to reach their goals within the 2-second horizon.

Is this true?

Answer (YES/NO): NO